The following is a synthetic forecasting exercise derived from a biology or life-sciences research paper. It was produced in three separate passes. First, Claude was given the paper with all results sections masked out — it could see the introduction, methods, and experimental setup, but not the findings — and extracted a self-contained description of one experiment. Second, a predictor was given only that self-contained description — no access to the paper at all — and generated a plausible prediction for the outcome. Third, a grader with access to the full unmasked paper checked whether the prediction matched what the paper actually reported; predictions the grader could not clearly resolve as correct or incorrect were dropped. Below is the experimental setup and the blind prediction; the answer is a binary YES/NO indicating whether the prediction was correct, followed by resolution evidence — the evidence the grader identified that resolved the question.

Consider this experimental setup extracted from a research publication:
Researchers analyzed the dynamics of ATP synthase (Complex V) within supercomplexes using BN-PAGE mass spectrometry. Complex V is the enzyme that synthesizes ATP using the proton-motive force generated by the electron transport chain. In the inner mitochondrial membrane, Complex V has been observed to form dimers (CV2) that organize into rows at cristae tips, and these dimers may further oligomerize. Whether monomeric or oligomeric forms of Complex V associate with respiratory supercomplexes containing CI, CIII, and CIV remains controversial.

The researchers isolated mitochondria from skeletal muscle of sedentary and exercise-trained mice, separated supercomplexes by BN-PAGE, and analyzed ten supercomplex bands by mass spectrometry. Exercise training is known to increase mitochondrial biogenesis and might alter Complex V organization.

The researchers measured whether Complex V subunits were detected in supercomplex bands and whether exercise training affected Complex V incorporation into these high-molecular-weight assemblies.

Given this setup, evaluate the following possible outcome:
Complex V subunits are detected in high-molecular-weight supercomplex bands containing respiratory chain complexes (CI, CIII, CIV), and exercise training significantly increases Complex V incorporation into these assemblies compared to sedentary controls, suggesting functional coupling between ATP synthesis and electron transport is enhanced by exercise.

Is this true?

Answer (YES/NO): NO